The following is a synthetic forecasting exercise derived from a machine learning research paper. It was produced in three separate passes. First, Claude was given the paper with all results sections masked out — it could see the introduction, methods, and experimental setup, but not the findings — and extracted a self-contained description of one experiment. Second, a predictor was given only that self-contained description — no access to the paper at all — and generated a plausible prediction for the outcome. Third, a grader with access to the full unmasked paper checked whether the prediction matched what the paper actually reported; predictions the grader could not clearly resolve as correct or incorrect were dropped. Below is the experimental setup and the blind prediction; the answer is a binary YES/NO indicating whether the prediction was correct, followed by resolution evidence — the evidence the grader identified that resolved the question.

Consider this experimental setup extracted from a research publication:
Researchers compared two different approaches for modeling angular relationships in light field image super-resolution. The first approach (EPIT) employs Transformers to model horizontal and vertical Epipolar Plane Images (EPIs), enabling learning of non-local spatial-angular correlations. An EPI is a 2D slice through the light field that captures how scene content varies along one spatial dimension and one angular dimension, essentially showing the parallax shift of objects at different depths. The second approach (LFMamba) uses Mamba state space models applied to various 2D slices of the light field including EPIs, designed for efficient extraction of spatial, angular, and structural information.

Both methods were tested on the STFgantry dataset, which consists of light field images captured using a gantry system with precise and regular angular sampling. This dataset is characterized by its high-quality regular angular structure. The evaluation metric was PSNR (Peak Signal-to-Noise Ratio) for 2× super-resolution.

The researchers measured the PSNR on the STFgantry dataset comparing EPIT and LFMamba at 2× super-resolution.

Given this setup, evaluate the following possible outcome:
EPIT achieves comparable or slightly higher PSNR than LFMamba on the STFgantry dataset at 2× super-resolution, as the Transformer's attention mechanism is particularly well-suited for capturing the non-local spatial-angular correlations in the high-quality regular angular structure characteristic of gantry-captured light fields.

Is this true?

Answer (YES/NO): NO